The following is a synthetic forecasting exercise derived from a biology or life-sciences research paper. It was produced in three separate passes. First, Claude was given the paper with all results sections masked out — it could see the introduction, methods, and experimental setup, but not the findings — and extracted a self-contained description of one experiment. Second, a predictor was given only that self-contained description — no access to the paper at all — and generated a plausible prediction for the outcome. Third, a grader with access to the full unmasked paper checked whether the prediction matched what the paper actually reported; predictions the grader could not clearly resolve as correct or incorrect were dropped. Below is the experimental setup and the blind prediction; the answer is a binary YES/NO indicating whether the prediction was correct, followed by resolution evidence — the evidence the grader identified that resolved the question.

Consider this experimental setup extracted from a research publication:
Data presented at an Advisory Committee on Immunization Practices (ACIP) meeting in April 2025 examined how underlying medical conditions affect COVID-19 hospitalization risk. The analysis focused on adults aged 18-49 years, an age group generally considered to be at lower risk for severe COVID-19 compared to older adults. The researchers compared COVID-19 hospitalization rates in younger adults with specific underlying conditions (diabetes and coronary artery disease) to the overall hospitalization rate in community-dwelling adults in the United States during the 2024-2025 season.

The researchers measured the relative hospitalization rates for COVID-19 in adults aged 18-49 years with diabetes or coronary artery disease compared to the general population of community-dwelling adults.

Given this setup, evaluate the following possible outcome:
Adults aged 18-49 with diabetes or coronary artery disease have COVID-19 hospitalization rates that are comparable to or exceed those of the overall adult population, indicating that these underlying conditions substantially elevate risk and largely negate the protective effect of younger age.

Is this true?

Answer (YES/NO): YES